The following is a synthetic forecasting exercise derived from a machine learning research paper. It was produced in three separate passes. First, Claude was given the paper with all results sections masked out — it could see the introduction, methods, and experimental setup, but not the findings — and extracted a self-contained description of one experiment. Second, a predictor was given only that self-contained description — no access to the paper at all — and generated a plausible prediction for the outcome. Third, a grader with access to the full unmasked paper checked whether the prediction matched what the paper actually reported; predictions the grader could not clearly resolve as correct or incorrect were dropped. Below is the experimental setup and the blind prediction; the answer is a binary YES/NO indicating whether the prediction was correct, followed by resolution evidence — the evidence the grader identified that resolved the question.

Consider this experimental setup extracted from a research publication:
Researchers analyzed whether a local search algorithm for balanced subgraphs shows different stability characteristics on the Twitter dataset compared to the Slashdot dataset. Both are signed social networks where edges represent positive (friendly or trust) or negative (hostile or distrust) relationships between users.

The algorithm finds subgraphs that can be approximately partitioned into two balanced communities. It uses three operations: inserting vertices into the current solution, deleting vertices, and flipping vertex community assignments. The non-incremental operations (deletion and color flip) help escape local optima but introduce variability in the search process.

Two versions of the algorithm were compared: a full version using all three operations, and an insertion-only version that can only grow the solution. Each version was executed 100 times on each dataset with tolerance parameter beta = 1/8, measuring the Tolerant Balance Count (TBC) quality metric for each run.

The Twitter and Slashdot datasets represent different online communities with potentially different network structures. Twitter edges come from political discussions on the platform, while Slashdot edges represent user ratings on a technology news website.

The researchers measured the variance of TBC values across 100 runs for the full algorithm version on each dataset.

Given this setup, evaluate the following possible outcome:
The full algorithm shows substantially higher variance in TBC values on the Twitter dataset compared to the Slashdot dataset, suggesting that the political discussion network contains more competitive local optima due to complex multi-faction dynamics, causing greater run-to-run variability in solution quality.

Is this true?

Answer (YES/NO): YES